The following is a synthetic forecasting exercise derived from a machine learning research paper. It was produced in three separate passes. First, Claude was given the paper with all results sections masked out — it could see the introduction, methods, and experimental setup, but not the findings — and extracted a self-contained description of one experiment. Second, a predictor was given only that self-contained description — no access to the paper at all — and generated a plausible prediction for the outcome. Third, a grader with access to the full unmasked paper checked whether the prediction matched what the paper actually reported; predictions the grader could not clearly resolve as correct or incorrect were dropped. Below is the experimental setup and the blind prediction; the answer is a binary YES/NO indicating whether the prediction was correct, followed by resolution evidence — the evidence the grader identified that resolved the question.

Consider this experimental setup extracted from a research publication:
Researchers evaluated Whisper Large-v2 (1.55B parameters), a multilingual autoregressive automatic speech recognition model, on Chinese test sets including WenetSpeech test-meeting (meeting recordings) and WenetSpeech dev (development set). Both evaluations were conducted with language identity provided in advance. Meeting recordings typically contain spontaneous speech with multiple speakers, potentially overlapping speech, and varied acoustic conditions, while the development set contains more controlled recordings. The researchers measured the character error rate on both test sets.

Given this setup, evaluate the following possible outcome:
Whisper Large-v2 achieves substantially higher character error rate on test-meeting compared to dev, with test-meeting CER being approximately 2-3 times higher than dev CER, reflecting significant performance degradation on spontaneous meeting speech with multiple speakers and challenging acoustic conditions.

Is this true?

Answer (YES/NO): YES